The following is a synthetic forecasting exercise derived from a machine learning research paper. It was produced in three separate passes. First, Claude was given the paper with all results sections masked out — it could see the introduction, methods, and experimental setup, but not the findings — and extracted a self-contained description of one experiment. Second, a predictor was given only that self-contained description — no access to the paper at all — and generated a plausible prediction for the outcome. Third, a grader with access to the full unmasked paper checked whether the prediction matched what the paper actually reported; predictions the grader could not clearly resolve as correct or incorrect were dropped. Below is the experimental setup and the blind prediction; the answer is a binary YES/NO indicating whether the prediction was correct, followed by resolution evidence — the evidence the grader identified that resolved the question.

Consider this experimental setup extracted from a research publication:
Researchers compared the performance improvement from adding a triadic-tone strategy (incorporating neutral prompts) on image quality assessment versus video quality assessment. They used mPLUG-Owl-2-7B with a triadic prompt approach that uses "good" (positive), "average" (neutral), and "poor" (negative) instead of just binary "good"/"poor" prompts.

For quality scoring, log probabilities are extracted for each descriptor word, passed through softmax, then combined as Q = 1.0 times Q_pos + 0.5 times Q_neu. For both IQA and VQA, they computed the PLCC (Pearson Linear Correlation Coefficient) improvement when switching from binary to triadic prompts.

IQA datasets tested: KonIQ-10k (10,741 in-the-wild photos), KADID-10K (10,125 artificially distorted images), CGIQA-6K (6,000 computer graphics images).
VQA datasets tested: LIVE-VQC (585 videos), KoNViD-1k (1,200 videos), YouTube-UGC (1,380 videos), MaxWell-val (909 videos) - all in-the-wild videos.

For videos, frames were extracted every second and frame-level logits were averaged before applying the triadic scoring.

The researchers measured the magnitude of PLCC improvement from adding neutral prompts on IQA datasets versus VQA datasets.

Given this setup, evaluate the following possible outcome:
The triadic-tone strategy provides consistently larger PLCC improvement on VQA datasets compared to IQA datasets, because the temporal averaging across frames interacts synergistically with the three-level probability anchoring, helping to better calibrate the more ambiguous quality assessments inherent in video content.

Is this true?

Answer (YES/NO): YES